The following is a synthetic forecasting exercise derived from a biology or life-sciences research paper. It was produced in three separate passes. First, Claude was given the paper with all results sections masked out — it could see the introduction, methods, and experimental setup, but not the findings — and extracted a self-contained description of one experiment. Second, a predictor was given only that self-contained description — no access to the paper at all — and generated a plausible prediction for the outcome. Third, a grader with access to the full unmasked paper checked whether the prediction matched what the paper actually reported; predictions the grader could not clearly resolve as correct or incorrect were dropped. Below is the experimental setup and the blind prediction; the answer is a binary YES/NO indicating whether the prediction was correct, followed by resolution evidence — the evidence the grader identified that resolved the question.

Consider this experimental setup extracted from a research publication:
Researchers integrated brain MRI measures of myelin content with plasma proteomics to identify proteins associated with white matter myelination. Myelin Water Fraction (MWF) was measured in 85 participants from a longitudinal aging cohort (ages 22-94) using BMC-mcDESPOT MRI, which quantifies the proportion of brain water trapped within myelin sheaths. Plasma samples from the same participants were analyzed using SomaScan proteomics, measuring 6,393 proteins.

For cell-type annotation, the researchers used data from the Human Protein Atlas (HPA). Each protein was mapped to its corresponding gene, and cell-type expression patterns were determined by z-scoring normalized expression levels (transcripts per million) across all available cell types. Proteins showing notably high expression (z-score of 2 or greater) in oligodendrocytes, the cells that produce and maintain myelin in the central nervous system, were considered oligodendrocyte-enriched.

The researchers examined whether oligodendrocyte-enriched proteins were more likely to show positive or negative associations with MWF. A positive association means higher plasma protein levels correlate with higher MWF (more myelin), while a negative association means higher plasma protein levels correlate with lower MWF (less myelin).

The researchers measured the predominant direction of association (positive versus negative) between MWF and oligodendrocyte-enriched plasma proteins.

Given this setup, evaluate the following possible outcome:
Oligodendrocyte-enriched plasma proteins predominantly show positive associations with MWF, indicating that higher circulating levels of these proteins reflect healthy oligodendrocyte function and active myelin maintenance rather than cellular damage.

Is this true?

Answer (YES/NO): YES